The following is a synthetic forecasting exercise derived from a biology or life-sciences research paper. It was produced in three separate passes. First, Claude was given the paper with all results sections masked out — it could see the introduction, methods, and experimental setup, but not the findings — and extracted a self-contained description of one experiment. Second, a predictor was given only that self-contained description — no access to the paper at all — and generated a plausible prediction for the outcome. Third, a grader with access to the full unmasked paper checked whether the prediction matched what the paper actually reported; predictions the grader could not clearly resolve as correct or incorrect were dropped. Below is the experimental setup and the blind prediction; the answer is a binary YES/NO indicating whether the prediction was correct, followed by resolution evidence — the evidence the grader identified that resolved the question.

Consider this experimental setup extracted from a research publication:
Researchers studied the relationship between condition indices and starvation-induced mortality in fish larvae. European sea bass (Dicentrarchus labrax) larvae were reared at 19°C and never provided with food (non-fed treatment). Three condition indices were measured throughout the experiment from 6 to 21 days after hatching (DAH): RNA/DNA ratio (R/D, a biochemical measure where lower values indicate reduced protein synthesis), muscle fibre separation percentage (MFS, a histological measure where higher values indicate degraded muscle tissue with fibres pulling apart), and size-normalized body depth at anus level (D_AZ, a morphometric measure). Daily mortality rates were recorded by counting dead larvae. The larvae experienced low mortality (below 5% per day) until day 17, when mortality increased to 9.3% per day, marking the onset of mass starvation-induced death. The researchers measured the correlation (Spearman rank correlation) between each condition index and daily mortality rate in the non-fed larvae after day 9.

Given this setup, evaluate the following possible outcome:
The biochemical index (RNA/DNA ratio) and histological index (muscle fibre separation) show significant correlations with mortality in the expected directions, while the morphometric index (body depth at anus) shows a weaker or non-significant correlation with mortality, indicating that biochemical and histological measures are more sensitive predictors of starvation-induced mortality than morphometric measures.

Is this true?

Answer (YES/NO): YES